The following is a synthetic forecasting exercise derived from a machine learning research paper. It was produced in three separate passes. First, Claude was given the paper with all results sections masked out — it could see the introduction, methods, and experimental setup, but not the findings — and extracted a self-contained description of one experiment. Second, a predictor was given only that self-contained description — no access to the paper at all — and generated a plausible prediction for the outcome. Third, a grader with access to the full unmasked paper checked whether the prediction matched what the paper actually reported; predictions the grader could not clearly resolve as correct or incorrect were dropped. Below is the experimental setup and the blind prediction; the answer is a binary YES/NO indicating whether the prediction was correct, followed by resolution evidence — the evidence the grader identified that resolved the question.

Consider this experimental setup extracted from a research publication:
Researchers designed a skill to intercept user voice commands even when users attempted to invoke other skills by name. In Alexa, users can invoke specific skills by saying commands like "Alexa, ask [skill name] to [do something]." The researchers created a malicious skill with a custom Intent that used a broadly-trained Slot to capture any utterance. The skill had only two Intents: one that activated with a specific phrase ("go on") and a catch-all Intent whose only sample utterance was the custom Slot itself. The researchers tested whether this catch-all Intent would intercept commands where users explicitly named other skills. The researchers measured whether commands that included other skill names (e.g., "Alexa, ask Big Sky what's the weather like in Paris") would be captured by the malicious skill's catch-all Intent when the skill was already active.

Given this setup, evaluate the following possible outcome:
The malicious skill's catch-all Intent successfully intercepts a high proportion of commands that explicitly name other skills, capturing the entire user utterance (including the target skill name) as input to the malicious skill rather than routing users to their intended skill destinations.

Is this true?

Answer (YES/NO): YES